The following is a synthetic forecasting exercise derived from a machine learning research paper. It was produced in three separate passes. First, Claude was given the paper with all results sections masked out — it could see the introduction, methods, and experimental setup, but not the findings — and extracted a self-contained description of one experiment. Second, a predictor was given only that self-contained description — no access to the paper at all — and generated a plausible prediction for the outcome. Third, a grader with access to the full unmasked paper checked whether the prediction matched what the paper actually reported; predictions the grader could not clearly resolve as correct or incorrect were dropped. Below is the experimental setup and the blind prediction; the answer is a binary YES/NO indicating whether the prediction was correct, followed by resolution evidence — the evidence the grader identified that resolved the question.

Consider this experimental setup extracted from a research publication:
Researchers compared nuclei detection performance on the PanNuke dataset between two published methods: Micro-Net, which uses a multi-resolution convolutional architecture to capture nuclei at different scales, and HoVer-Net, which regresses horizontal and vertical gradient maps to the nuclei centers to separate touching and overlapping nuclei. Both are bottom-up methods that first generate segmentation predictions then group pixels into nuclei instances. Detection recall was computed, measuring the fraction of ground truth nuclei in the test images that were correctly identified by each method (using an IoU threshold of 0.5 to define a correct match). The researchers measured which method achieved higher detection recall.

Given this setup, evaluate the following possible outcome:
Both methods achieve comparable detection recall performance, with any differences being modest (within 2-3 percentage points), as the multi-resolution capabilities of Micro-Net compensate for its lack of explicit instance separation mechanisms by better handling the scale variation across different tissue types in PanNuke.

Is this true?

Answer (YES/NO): YES